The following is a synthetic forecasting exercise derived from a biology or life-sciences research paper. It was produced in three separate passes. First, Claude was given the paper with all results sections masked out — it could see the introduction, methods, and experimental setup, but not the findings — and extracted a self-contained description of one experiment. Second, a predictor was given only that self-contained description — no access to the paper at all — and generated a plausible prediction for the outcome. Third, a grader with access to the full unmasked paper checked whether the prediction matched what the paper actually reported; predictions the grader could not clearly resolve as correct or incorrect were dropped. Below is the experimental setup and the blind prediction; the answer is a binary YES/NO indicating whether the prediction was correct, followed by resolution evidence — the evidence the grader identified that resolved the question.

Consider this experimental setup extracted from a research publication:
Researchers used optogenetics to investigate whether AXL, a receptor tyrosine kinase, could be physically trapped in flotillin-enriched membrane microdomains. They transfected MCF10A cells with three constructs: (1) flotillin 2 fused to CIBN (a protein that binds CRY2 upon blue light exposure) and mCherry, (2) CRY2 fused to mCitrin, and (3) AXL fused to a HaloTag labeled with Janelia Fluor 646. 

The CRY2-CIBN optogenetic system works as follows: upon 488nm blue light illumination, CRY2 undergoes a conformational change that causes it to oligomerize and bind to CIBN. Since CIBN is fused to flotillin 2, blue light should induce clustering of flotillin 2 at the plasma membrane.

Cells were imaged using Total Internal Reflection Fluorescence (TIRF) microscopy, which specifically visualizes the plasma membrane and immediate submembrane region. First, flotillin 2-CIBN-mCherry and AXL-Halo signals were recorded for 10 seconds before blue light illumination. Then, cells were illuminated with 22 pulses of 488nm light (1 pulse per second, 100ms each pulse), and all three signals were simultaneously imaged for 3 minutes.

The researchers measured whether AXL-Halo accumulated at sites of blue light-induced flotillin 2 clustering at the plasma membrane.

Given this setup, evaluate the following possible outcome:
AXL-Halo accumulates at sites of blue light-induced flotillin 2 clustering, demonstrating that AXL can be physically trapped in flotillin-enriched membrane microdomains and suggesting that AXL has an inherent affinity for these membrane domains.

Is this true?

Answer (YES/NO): YES